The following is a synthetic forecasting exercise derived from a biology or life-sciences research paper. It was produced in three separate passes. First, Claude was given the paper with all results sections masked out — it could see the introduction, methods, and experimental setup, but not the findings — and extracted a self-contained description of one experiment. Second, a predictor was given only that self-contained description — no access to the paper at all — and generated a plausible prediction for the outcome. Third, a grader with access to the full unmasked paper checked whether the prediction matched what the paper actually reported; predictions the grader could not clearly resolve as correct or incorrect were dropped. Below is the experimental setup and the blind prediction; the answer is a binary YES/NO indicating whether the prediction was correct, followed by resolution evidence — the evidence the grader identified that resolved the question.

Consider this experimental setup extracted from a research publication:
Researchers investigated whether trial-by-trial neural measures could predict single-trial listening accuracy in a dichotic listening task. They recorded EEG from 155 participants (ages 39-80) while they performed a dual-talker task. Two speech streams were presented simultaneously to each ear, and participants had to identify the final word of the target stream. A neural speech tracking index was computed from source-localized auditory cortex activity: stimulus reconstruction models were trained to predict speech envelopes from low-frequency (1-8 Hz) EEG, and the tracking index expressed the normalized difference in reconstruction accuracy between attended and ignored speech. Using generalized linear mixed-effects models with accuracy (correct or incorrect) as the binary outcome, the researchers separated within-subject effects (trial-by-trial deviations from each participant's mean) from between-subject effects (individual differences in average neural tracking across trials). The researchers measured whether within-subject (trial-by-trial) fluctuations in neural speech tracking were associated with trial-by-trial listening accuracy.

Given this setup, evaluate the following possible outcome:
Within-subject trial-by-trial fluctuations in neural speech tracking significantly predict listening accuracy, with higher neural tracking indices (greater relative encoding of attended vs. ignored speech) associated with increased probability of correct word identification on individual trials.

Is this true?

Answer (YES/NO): YES